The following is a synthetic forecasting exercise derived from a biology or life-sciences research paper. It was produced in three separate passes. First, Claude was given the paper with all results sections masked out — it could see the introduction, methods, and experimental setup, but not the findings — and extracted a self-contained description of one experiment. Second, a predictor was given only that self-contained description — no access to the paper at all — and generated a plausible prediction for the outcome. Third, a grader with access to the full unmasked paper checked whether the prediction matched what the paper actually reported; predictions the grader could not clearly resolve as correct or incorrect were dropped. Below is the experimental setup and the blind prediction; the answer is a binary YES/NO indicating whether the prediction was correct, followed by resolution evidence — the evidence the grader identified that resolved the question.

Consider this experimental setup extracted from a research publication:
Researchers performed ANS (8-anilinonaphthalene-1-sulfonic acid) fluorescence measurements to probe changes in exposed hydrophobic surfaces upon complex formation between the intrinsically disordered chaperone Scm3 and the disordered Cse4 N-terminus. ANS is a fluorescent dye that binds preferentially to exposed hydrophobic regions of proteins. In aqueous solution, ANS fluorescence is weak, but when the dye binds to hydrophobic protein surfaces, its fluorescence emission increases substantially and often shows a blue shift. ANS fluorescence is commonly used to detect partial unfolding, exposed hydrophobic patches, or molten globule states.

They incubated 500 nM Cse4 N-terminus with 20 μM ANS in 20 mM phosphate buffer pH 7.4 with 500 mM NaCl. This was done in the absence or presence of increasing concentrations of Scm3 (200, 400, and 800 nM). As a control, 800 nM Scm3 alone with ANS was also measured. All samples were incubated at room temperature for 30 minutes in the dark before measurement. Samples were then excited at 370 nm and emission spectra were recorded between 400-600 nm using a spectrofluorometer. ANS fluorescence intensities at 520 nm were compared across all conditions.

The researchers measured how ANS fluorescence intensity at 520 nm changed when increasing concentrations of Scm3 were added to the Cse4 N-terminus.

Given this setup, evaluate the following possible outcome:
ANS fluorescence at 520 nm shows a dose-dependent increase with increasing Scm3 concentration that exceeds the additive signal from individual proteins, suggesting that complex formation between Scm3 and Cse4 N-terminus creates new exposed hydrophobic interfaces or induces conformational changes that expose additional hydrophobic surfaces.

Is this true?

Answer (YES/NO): NO